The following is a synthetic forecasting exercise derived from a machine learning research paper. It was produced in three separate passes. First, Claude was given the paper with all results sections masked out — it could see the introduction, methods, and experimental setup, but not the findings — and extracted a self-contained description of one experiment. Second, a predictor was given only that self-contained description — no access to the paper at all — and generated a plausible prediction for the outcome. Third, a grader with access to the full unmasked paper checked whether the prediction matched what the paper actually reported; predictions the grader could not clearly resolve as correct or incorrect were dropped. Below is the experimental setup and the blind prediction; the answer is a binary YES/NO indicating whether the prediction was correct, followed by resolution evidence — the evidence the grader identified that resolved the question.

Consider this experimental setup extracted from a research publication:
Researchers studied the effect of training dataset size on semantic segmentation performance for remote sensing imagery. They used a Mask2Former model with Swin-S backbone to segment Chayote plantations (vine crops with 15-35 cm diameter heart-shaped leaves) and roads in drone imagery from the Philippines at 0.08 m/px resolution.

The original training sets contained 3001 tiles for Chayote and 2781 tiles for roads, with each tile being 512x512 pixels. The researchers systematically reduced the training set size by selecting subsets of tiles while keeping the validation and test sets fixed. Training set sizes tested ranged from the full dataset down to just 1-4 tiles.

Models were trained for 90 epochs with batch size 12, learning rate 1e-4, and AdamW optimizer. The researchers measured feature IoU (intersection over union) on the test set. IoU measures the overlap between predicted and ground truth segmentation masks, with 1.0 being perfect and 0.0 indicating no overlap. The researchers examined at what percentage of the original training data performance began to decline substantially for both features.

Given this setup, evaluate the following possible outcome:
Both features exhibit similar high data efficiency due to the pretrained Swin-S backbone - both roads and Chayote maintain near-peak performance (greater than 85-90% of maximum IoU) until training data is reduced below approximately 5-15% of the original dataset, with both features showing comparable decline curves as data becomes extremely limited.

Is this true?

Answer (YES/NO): NO